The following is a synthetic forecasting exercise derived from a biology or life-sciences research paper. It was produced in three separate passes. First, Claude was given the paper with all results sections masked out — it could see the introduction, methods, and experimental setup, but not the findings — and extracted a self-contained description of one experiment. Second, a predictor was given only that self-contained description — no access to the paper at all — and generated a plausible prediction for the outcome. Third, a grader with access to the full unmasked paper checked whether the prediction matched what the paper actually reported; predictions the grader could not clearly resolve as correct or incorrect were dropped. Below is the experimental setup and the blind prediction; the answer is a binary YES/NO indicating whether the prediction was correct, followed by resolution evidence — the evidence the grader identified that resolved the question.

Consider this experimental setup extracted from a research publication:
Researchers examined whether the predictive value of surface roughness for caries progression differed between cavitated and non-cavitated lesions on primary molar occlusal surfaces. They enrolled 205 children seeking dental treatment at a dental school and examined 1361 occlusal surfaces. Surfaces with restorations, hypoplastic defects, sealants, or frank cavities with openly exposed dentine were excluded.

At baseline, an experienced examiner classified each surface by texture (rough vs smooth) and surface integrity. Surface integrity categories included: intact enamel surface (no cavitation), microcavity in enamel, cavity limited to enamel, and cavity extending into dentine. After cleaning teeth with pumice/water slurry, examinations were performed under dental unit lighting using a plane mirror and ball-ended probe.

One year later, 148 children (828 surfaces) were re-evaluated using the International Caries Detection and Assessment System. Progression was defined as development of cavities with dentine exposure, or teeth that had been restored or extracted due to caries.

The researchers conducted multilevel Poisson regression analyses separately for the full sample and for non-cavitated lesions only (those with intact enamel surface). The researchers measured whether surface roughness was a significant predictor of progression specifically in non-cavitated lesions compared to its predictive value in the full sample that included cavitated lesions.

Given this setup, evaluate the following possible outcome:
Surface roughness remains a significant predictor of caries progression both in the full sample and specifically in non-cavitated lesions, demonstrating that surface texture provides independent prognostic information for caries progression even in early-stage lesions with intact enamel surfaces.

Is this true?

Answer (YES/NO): YES